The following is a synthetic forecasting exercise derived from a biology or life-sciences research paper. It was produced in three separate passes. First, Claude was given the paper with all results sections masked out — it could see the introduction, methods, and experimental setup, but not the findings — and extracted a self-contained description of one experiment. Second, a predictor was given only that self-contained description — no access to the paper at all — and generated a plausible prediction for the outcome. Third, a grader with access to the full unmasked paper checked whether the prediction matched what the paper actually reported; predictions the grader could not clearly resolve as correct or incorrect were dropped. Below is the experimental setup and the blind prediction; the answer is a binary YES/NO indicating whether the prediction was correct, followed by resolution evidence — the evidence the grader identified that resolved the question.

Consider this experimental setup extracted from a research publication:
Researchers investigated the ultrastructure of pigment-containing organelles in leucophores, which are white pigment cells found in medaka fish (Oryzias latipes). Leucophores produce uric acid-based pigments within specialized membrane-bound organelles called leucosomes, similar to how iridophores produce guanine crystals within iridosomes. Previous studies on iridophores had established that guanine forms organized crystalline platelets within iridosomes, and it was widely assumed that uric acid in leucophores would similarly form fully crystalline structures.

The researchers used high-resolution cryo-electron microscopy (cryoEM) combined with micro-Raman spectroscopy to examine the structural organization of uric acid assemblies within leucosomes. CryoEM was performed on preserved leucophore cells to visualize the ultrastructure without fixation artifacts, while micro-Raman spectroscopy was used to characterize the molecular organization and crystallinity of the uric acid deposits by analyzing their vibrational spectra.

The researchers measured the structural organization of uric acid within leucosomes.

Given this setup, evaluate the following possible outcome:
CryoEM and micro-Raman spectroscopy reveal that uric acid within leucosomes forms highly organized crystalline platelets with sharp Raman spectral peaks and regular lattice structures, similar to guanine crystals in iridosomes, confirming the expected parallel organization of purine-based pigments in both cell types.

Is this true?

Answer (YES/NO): NO